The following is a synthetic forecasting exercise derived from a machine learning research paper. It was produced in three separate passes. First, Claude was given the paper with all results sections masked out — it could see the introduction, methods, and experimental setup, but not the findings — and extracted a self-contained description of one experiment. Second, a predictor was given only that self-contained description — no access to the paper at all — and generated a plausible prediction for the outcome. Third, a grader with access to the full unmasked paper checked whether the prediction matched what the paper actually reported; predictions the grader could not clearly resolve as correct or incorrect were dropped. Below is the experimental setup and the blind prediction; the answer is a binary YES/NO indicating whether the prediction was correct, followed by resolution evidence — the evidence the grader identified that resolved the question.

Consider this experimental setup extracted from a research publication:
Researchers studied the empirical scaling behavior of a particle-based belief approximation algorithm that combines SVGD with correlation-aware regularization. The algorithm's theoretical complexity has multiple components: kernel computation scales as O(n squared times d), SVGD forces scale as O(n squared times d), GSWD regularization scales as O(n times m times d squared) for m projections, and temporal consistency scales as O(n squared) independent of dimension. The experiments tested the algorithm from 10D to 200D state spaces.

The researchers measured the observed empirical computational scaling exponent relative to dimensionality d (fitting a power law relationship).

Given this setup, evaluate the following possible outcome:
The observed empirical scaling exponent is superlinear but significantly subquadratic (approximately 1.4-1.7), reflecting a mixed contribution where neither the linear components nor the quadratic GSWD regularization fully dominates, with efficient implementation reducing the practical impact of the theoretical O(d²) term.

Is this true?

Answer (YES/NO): YES